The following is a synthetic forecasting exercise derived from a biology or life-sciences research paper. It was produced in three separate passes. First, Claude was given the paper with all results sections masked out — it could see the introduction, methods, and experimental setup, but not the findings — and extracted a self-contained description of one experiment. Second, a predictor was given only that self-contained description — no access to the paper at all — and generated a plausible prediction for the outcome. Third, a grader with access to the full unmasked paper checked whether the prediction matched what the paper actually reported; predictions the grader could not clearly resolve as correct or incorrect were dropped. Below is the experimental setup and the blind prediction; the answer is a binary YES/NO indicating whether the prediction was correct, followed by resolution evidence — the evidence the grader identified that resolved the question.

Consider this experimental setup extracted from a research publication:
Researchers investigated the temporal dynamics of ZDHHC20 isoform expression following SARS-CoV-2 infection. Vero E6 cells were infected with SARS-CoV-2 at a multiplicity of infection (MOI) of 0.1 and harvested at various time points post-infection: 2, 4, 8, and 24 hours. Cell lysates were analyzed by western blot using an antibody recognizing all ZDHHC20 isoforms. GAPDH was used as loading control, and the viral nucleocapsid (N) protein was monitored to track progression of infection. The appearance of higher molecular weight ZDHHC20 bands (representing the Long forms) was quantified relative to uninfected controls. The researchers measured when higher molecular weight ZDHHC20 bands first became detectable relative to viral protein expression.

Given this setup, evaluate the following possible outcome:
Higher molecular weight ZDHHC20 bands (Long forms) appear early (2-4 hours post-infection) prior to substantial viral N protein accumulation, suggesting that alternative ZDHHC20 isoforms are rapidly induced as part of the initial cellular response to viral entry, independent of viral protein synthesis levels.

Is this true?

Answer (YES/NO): NO